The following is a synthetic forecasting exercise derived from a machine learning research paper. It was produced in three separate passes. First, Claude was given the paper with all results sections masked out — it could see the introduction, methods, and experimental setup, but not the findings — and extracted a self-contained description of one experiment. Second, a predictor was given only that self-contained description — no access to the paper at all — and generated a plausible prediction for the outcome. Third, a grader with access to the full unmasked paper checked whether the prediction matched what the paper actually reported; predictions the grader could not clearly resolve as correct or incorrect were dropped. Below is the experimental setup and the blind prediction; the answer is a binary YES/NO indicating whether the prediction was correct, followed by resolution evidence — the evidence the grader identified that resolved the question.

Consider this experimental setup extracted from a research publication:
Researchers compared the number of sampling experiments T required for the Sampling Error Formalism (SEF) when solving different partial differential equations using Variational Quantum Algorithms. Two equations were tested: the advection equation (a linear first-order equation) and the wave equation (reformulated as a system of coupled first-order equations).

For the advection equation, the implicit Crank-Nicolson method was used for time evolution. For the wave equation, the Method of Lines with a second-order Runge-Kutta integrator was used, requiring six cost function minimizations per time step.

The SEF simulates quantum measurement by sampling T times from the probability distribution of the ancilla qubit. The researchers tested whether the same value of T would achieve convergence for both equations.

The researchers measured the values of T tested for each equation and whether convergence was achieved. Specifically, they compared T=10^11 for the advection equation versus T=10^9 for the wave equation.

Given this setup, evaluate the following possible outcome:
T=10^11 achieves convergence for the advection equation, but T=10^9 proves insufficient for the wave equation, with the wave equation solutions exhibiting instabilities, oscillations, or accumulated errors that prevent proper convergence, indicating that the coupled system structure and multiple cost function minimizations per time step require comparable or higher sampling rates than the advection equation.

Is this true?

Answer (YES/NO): NO